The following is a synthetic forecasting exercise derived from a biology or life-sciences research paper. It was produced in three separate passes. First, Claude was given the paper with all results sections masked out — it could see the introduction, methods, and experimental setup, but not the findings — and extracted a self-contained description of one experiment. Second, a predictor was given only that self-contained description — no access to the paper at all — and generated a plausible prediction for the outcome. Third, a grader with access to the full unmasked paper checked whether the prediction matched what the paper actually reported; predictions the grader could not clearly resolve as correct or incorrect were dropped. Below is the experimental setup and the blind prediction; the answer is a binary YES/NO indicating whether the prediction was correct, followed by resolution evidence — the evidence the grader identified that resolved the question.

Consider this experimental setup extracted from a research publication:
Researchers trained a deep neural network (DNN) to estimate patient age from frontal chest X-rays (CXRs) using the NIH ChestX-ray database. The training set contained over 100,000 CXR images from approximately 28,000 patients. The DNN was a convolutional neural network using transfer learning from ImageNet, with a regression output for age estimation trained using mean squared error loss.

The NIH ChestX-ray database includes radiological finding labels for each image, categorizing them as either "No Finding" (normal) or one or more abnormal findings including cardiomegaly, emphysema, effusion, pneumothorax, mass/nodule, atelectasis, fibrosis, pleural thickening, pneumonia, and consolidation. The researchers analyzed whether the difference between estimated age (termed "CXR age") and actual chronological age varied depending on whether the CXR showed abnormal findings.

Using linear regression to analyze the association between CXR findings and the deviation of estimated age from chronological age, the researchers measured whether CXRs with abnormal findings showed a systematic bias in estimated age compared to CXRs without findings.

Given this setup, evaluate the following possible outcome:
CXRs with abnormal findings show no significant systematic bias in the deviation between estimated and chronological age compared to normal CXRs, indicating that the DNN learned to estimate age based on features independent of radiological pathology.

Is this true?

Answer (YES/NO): NO